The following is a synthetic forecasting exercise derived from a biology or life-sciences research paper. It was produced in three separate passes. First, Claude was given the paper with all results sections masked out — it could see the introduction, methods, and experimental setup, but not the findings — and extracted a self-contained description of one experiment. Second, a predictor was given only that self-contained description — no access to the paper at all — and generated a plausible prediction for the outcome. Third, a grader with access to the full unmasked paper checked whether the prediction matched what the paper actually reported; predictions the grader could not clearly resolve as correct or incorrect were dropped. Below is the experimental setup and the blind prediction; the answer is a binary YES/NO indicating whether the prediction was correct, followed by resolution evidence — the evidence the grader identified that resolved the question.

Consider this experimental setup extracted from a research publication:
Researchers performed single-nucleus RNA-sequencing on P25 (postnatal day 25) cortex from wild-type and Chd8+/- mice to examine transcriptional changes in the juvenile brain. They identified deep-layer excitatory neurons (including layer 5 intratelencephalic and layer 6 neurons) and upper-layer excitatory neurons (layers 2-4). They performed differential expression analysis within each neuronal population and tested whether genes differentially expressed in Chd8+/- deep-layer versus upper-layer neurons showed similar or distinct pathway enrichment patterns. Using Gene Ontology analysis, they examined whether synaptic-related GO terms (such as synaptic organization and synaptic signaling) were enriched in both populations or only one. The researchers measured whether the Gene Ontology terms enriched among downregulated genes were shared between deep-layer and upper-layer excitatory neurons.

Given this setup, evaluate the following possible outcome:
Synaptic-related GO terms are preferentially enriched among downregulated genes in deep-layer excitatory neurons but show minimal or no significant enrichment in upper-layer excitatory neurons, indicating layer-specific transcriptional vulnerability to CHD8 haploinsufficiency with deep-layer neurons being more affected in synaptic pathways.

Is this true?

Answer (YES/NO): NO